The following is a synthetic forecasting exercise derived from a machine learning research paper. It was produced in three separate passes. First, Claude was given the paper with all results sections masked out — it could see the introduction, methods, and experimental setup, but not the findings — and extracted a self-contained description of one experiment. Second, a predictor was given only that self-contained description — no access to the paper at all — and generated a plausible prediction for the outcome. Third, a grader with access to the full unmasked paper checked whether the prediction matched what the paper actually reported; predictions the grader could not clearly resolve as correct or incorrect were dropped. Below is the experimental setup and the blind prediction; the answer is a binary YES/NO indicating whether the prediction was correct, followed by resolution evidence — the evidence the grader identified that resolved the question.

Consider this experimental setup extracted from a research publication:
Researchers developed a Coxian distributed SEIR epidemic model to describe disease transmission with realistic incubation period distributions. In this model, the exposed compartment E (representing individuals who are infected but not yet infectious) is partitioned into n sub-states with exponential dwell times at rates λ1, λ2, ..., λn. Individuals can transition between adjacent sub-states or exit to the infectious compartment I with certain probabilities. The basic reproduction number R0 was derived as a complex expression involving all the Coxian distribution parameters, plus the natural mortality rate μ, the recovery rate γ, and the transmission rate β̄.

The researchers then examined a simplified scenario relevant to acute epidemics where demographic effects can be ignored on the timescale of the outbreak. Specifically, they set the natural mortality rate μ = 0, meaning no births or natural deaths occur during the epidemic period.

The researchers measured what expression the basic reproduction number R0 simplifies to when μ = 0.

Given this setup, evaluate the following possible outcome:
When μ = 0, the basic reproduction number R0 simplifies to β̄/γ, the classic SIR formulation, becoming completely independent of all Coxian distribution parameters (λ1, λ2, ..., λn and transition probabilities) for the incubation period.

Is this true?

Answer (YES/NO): YES